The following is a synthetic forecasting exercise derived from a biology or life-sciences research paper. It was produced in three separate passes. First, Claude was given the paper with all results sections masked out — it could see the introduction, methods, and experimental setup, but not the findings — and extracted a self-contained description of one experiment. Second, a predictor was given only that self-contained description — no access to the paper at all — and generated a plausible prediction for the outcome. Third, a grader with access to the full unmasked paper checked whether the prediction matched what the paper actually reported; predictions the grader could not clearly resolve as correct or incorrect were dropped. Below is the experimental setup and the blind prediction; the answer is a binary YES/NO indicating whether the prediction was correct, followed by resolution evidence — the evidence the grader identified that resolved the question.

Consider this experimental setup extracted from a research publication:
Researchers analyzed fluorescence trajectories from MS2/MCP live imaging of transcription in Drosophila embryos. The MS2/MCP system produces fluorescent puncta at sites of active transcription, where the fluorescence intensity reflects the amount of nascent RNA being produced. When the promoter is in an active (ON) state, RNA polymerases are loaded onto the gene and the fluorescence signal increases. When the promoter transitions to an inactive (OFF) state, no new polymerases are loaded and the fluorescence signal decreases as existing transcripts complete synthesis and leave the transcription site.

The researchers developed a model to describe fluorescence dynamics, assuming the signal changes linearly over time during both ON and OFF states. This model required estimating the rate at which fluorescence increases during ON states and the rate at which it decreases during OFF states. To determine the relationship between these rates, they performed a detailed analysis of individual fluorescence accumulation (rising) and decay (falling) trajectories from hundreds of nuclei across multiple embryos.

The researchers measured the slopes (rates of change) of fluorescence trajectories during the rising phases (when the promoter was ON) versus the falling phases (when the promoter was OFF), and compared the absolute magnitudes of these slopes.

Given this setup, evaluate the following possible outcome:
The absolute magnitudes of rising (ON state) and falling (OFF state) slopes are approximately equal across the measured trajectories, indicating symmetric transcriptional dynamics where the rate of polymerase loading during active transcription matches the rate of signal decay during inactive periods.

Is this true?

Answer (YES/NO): YES